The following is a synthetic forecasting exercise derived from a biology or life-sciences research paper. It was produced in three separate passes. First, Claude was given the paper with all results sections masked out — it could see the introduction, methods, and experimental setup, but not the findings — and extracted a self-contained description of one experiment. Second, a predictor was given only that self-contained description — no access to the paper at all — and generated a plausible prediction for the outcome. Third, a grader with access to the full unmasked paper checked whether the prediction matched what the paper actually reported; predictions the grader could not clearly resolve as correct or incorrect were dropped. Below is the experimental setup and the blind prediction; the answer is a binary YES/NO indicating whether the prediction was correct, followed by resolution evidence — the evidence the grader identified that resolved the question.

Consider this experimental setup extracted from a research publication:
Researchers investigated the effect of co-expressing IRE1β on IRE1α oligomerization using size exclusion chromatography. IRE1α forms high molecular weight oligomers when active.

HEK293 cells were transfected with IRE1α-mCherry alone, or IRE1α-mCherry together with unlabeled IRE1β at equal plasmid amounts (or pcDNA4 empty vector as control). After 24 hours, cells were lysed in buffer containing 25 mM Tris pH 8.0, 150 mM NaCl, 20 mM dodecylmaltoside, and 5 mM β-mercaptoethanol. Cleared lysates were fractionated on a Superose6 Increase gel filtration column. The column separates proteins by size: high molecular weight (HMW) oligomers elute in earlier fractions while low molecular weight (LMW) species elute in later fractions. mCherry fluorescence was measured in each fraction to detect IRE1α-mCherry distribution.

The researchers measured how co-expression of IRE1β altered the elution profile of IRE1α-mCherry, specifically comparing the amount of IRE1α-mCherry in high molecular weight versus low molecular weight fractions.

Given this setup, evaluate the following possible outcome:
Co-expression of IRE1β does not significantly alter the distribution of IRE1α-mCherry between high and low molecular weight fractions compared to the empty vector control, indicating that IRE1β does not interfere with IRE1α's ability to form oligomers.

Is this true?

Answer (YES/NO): NO